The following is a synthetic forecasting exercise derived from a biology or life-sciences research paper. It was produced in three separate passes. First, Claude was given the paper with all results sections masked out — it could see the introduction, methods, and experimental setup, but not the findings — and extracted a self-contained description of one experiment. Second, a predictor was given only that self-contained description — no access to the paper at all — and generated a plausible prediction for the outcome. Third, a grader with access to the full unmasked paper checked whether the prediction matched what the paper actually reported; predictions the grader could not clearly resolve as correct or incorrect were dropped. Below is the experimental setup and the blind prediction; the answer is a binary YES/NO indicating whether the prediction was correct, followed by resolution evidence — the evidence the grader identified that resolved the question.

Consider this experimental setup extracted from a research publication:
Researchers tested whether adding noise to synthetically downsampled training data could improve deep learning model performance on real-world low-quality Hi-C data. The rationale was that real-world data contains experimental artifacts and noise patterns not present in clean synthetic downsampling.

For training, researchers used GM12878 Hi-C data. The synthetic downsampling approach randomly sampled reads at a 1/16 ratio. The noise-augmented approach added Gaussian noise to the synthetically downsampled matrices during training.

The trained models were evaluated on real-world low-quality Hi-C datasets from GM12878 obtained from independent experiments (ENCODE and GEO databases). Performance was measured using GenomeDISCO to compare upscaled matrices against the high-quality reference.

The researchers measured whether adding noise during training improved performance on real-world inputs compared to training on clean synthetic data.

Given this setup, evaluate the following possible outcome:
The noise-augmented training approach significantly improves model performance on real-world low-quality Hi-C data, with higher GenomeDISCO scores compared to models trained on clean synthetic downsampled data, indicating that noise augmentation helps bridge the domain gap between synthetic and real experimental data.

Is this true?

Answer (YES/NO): NO